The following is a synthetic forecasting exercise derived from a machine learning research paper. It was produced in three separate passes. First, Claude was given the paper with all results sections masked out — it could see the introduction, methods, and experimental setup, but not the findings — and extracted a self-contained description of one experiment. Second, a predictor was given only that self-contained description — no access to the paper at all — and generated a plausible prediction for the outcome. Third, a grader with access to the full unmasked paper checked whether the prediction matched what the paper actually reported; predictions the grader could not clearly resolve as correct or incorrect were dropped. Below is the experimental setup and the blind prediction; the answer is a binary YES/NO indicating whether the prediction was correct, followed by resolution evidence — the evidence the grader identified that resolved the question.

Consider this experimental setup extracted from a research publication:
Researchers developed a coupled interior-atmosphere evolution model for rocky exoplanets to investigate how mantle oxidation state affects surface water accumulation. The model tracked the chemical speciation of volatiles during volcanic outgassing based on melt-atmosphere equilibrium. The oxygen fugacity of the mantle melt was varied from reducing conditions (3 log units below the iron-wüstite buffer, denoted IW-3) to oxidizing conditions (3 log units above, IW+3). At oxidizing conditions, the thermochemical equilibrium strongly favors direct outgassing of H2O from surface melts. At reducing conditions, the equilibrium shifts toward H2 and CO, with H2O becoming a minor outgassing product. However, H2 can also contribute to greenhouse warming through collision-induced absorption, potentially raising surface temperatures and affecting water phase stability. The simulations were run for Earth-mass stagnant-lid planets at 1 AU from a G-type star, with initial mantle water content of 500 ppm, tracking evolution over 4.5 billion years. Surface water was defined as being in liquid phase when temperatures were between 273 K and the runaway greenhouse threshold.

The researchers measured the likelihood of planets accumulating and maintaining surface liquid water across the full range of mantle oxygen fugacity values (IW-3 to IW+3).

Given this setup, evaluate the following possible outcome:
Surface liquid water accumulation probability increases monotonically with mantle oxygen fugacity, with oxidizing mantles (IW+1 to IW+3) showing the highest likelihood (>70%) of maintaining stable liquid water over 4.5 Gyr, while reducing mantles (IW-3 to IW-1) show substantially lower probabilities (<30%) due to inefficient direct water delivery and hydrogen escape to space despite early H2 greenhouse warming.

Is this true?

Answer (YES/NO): NO